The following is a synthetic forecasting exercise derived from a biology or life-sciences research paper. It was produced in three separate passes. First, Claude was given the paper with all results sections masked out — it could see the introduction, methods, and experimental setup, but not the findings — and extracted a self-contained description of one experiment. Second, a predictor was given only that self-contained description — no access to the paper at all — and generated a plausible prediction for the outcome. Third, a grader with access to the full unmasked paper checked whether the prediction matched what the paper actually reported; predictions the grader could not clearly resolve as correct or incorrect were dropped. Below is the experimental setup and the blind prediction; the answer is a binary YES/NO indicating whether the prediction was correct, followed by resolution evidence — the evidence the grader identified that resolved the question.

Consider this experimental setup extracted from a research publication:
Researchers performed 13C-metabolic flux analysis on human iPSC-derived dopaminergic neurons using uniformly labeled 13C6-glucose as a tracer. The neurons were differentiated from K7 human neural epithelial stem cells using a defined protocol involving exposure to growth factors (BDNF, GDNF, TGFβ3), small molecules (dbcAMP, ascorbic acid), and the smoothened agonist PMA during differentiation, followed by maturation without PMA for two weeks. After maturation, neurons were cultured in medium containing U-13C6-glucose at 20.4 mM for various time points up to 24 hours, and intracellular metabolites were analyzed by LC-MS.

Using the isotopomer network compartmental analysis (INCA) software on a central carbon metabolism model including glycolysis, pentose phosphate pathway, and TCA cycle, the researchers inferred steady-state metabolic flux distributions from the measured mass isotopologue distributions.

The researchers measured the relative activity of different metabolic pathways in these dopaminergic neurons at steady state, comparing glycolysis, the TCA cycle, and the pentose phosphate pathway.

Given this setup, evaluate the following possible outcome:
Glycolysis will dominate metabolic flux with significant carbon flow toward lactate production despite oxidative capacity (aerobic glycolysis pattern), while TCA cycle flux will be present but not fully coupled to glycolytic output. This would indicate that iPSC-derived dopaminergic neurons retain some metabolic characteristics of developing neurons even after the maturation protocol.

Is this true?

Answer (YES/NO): YES